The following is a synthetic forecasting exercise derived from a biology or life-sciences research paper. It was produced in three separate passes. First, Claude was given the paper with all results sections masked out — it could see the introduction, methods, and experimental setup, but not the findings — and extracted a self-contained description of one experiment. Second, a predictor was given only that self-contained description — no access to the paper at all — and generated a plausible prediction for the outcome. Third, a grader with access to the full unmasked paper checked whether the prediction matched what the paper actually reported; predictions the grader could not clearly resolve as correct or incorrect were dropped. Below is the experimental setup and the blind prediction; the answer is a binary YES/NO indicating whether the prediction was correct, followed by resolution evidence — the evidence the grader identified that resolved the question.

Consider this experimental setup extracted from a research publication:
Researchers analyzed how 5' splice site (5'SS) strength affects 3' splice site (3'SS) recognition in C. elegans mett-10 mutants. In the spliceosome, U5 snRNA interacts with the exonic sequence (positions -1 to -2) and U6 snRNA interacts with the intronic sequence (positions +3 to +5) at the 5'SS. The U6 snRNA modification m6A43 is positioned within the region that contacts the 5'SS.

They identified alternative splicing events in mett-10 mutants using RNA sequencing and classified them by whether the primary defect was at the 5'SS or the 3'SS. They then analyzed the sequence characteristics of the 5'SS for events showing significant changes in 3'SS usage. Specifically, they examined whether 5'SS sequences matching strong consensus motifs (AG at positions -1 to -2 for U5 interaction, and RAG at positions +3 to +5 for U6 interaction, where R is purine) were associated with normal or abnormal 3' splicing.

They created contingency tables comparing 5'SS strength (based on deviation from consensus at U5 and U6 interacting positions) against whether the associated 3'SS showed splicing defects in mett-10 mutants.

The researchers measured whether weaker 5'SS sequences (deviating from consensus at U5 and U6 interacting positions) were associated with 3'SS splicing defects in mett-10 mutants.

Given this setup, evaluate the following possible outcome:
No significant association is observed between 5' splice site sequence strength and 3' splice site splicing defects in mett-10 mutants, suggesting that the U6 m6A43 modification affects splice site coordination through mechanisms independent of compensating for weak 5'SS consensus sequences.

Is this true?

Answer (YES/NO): NO